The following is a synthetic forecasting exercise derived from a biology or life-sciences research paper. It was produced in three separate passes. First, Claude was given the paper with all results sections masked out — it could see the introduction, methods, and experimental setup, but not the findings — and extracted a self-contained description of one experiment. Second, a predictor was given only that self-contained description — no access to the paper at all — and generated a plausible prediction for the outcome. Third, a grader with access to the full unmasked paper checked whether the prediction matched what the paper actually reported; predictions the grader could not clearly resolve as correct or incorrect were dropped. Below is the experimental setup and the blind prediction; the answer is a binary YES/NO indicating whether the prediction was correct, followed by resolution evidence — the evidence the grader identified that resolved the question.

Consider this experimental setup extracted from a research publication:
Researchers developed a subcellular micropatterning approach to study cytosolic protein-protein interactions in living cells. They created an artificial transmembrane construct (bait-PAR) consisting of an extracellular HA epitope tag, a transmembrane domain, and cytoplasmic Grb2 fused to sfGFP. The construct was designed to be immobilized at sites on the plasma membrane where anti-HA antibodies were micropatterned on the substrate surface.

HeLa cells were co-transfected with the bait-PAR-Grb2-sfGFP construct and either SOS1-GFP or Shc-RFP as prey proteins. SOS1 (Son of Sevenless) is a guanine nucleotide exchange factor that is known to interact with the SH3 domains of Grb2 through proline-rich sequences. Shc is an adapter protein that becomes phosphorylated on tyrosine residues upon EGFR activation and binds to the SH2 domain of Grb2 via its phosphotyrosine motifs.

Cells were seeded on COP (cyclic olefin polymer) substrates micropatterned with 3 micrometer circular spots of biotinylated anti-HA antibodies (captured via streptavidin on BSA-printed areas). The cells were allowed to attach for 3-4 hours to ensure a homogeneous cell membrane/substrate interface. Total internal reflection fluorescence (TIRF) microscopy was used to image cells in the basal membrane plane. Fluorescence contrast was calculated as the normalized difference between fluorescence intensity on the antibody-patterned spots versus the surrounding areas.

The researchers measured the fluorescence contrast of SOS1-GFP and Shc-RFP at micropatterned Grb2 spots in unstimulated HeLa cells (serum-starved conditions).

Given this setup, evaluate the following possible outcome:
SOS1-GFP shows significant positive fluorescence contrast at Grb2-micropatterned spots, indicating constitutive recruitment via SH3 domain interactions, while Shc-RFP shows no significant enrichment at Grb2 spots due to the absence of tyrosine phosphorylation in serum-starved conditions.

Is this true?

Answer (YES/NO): NO